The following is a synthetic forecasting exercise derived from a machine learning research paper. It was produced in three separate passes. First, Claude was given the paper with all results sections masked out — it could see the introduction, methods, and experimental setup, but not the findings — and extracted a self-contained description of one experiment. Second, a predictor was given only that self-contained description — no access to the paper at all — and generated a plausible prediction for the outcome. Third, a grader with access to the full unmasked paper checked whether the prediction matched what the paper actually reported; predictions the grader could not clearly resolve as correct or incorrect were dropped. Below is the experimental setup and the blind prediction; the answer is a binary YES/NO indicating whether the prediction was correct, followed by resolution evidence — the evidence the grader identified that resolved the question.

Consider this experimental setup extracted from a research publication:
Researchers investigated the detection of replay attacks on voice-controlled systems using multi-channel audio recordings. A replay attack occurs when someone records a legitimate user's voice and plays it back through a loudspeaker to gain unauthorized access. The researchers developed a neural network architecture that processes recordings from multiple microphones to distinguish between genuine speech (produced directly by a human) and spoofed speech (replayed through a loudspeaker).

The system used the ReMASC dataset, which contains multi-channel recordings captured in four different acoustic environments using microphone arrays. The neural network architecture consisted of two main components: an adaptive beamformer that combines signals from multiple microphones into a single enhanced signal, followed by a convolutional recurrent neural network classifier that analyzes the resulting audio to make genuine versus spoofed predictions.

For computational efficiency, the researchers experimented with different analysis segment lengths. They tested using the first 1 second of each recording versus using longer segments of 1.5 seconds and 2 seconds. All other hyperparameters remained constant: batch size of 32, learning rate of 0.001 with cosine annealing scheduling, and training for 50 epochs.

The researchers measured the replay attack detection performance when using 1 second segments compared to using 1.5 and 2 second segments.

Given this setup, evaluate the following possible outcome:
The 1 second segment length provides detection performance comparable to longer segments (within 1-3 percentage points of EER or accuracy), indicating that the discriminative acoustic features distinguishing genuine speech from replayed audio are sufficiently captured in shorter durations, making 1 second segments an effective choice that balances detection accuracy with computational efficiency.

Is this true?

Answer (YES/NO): NO